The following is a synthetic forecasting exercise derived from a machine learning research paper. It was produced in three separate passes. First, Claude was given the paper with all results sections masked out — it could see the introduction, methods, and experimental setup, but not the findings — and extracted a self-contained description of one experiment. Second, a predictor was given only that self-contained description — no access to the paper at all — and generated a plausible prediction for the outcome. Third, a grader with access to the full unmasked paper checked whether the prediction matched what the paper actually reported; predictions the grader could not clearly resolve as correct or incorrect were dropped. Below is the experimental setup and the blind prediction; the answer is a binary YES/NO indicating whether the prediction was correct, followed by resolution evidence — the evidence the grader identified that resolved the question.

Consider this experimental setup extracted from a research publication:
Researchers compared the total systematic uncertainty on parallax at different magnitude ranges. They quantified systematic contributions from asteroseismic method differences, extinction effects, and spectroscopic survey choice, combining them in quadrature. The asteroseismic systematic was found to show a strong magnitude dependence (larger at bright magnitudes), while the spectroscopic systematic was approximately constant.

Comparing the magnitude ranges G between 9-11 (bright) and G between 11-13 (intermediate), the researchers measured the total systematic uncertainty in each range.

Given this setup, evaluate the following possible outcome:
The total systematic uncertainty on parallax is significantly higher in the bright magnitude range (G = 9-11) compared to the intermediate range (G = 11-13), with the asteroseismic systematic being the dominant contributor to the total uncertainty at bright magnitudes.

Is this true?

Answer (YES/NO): YES